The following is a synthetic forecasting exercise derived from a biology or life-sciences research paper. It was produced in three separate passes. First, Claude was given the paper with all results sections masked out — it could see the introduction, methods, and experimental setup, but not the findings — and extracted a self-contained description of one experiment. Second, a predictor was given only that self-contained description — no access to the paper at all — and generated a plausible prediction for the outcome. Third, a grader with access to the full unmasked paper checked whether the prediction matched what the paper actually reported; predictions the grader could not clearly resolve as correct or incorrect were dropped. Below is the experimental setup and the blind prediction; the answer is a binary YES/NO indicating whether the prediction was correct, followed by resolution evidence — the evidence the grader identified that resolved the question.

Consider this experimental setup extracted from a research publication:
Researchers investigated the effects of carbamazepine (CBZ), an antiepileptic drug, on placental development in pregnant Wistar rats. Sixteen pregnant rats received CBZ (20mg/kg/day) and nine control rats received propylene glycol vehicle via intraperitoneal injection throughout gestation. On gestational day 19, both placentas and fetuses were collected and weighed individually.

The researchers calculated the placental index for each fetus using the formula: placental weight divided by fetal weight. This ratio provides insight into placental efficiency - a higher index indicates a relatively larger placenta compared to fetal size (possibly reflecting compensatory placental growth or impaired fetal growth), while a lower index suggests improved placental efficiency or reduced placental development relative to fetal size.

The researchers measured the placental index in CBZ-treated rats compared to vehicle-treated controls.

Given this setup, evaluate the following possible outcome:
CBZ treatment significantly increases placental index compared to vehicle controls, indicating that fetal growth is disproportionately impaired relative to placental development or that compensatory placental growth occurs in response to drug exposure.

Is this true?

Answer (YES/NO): NO